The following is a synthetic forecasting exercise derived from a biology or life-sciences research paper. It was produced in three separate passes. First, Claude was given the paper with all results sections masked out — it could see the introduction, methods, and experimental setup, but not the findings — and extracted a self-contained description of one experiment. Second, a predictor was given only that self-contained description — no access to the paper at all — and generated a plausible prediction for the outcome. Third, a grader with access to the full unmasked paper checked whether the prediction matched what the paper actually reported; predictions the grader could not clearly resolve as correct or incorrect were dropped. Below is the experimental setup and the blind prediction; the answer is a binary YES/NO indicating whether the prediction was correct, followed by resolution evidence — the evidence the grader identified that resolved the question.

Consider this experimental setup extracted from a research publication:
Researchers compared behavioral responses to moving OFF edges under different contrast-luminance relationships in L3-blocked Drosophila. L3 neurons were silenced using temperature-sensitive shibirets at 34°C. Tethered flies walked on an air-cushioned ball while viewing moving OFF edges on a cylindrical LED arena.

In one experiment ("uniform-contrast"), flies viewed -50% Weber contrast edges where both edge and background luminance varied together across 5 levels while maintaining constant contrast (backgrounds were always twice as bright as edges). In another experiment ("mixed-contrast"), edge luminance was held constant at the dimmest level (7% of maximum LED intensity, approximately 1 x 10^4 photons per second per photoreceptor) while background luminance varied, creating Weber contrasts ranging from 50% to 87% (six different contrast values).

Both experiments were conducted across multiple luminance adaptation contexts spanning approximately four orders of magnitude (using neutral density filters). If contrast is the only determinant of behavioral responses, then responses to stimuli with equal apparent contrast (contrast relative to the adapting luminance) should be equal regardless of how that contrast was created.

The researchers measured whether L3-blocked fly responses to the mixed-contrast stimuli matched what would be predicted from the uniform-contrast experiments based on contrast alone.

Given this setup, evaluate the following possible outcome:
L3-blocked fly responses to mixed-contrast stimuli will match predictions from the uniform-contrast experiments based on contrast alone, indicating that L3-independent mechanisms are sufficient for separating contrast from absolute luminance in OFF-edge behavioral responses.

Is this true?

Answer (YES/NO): NO